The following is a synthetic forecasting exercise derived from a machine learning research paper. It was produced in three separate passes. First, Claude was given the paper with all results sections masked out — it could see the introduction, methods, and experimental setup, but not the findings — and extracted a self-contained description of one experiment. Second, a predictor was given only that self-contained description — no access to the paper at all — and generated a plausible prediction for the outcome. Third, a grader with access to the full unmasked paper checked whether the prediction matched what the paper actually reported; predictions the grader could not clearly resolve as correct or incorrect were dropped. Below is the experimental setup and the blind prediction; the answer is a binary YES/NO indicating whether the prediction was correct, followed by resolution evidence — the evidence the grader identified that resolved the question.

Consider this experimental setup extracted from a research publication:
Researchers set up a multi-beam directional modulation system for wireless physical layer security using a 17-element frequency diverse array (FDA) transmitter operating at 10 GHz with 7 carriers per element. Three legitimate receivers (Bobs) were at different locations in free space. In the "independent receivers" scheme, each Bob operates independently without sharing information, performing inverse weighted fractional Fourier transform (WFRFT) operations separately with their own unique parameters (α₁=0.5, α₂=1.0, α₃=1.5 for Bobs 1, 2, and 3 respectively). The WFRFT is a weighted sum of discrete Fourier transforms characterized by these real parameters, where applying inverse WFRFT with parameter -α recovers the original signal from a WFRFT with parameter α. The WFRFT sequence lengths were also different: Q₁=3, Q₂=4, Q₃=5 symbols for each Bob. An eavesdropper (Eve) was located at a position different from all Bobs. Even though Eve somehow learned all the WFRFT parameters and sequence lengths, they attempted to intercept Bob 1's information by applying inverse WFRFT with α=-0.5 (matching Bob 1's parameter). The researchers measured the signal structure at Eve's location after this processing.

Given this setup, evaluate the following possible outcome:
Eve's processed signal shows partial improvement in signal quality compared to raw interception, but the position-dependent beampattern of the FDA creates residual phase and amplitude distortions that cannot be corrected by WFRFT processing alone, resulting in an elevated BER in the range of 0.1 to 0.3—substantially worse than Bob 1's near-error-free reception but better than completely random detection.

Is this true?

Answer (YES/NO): NO